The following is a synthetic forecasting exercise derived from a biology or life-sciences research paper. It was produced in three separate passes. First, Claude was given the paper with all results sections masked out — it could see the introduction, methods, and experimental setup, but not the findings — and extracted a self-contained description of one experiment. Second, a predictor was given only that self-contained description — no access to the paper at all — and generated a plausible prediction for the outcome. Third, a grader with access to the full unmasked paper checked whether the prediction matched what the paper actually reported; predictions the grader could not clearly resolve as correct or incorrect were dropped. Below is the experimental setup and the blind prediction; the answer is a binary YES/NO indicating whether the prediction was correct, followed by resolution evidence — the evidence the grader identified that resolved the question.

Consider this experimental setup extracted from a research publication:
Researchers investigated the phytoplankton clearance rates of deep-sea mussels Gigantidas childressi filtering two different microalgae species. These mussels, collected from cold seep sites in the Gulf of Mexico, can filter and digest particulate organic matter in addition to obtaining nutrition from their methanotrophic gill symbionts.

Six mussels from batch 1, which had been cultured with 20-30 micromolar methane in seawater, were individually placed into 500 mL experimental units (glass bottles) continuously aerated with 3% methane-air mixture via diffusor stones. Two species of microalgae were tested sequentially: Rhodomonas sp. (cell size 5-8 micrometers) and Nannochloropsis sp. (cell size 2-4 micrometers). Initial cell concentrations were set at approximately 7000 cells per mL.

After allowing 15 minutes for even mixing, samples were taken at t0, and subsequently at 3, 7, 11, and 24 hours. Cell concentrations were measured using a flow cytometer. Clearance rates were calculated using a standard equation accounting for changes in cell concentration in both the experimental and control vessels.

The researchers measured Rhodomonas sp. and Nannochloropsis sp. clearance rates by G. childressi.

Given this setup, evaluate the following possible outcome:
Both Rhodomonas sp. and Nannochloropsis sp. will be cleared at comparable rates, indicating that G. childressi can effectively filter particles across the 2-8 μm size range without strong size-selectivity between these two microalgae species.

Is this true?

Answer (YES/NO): NO